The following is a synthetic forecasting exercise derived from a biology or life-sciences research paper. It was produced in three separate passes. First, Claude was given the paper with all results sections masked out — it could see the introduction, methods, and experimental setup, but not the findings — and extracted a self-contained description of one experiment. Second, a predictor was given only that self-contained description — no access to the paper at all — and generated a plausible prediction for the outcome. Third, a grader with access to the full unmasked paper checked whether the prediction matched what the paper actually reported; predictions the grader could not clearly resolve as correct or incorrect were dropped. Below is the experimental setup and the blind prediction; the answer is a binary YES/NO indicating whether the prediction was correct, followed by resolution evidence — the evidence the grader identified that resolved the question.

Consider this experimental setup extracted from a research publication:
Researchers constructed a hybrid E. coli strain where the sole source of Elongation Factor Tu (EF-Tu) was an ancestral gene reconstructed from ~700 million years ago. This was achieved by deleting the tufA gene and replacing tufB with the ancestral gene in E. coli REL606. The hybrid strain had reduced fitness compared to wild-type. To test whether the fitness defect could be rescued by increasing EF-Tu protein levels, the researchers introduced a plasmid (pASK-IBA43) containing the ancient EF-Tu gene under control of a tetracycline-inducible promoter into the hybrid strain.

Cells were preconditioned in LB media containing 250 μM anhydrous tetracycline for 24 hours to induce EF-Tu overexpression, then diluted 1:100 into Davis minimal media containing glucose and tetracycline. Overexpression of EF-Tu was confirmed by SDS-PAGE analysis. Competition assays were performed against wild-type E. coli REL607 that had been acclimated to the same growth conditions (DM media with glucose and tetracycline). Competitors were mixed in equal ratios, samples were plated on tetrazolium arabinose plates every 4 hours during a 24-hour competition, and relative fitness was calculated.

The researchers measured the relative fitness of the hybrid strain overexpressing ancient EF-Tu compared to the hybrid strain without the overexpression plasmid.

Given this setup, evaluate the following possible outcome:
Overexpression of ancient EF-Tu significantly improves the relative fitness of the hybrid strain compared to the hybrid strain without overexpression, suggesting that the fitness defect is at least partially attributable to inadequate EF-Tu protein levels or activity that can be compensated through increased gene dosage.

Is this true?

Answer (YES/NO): YES